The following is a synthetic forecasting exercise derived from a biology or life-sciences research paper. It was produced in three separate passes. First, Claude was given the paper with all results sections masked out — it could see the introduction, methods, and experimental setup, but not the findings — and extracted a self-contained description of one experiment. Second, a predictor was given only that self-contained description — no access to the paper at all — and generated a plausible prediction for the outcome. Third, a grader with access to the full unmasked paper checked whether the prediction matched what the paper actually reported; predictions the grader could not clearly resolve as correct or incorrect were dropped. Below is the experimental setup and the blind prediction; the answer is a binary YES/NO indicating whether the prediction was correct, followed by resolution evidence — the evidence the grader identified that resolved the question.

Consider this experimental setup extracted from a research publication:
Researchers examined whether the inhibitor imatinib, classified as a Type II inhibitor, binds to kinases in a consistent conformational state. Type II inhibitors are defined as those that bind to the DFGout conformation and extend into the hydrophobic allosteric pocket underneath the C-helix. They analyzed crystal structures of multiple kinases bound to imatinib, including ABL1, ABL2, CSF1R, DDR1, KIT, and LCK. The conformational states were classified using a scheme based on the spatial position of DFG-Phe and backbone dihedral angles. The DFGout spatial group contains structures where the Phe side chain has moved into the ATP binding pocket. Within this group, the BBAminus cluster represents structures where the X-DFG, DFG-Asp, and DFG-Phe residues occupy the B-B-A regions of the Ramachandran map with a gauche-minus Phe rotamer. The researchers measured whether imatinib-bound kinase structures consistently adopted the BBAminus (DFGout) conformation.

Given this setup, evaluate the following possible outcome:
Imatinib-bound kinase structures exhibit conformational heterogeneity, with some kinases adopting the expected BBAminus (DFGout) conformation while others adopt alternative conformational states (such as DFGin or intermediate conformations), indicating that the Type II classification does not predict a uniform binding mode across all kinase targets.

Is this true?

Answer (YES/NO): NO